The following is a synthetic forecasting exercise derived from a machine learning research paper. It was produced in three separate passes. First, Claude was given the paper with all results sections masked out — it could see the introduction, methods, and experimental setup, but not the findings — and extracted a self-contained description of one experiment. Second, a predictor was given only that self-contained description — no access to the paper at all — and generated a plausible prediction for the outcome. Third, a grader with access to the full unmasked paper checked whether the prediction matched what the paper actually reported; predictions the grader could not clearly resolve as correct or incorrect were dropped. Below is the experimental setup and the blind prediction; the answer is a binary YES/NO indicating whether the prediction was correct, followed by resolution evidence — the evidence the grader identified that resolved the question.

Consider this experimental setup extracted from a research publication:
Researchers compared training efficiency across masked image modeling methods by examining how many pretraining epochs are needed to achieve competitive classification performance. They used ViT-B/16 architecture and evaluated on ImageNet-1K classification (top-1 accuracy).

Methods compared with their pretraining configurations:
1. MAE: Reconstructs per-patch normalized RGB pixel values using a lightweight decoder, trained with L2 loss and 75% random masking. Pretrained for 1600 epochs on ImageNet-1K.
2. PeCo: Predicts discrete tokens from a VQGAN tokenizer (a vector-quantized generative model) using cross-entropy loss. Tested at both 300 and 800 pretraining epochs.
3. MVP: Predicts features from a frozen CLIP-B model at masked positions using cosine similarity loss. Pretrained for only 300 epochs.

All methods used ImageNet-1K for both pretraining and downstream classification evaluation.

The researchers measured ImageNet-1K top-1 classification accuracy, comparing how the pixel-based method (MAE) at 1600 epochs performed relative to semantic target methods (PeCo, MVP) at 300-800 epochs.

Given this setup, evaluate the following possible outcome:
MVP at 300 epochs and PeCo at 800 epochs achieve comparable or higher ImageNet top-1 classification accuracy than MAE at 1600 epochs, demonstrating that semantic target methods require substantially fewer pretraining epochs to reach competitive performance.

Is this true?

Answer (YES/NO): YES